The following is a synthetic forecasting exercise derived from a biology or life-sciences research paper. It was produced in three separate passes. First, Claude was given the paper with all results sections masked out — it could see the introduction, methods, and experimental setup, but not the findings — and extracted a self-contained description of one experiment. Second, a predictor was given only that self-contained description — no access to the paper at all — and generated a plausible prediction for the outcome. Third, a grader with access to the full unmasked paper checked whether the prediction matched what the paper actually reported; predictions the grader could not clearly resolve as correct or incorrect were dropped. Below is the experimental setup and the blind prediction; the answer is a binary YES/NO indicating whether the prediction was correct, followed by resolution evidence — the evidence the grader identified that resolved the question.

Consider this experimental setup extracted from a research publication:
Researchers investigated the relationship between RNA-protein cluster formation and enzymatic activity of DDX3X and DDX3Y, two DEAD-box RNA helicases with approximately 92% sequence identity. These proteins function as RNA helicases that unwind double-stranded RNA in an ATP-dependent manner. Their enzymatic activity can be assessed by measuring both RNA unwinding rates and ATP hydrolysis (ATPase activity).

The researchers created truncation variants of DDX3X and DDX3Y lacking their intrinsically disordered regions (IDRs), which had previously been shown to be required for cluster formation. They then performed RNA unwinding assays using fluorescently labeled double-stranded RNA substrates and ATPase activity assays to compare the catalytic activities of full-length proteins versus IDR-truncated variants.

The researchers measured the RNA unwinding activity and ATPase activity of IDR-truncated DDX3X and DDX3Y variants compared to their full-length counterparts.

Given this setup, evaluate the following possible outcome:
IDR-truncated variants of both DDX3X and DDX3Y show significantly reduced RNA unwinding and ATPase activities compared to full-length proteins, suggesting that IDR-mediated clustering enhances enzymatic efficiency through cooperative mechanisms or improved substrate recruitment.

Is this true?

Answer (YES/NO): YES